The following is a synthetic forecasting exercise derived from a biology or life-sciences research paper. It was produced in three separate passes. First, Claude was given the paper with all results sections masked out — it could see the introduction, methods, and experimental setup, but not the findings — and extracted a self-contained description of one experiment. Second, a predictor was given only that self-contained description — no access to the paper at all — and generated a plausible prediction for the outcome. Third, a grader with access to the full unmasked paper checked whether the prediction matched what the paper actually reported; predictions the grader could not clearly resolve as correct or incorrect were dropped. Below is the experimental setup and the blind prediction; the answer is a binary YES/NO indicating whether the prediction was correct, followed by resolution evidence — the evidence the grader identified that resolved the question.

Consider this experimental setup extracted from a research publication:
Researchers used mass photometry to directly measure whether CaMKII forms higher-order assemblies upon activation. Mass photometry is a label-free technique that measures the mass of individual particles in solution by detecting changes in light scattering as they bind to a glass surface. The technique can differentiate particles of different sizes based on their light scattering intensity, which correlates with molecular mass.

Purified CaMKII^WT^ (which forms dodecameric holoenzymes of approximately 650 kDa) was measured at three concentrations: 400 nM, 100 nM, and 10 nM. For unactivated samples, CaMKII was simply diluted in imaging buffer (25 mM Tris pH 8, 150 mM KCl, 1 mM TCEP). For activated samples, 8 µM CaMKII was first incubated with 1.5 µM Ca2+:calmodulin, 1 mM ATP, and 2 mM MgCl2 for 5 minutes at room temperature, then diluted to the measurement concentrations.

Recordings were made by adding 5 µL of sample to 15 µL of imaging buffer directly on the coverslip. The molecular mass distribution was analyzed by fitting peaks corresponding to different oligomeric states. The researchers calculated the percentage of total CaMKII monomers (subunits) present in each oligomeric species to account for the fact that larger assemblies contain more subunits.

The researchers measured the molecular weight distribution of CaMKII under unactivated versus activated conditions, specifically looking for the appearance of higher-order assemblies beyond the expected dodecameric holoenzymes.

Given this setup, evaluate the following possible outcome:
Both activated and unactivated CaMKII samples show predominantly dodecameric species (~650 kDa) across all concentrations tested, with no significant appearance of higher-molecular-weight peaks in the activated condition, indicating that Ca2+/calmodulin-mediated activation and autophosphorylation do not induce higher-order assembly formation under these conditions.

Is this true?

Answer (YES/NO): NO